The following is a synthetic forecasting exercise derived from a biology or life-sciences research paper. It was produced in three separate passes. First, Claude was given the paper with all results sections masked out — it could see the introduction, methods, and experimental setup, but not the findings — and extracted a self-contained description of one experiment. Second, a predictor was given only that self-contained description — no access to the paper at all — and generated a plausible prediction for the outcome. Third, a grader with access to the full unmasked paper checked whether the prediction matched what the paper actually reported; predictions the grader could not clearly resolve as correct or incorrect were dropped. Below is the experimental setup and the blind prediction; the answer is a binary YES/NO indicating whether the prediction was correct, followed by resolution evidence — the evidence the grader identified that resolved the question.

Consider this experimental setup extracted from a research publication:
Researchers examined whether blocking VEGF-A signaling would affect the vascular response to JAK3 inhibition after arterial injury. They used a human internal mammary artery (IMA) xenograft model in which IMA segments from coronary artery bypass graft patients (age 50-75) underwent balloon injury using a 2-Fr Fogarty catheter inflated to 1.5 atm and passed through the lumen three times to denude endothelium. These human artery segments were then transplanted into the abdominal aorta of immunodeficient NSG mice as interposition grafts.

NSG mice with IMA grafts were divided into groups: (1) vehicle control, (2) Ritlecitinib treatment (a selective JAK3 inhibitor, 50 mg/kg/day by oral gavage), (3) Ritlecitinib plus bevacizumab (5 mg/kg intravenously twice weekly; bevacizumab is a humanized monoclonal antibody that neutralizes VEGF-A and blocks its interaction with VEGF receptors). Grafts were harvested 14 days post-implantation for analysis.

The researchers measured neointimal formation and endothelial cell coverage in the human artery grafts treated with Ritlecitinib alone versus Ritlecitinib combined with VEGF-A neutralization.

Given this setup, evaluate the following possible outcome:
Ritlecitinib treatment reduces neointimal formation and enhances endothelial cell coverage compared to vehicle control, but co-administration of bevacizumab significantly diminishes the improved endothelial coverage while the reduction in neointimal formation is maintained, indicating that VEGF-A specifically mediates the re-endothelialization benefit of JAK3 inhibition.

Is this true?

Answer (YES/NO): NO